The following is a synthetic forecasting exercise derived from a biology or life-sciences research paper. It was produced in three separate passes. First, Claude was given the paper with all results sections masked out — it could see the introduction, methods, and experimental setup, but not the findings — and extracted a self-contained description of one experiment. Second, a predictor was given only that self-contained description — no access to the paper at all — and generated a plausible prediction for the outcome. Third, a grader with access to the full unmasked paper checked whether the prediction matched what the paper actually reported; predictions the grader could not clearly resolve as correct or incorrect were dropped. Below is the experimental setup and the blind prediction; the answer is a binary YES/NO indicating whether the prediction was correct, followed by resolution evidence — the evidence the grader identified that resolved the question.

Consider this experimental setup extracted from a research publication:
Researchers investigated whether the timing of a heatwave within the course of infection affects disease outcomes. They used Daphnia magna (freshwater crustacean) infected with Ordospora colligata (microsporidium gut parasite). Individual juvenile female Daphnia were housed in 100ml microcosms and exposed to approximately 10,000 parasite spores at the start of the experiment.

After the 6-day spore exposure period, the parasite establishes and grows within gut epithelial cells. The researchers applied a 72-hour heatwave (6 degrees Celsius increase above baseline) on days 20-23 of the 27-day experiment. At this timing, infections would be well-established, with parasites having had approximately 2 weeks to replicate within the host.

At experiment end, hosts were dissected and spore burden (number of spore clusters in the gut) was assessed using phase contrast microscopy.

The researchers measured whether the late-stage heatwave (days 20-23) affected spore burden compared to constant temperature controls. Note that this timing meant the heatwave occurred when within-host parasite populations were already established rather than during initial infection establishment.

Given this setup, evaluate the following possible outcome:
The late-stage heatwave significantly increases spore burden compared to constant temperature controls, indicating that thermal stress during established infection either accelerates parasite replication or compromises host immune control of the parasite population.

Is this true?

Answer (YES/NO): NO